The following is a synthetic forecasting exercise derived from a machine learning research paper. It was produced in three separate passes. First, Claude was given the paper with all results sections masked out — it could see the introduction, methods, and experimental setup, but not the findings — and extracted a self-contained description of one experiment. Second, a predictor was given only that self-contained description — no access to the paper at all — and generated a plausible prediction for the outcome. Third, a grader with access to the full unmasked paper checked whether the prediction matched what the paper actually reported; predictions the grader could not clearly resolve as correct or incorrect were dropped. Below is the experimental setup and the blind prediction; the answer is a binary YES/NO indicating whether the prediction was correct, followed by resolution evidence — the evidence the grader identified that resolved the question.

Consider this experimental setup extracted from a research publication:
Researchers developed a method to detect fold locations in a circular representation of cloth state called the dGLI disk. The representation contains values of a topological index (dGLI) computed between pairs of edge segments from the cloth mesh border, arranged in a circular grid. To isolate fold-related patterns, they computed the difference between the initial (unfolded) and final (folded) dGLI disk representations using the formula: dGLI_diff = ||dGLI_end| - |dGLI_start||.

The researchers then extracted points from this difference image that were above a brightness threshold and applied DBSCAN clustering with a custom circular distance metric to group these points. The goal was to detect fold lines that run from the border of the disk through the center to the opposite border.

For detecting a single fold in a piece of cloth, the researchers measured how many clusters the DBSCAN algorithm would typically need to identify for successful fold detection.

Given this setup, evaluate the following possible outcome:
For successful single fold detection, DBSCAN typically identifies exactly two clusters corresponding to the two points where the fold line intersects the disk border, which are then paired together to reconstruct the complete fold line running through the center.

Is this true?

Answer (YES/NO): NO